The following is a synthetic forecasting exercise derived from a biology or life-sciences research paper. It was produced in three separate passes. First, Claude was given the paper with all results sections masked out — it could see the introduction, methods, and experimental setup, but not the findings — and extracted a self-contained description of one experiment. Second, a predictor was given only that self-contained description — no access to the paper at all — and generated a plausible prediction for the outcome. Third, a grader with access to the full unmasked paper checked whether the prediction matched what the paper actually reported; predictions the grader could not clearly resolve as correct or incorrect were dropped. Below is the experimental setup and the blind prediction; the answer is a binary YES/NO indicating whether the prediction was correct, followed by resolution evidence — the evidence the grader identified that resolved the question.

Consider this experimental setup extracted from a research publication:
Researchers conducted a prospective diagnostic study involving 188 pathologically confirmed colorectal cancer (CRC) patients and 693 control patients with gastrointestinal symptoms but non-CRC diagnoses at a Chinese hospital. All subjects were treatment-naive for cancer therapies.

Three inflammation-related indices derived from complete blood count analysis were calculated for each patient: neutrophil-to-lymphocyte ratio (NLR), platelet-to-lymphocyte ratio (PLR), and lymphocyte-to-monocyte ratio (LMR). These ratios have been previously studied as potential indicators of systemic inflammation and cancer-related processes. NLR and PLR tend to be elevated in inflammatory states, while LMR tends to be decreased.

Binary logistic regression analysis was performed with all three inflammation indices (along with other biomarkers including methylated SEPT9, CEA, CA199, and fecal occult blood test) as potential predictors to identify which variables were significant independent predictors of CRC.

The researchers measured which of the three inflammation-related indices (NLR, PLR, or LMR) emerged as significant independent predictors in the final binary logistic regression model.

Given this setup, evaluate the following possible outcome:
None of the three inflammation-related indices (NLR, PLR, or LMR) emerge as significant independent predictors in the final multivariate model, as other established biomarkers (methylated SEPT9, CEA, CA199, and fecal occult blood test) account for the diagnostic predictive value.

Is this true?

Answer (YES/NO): NO